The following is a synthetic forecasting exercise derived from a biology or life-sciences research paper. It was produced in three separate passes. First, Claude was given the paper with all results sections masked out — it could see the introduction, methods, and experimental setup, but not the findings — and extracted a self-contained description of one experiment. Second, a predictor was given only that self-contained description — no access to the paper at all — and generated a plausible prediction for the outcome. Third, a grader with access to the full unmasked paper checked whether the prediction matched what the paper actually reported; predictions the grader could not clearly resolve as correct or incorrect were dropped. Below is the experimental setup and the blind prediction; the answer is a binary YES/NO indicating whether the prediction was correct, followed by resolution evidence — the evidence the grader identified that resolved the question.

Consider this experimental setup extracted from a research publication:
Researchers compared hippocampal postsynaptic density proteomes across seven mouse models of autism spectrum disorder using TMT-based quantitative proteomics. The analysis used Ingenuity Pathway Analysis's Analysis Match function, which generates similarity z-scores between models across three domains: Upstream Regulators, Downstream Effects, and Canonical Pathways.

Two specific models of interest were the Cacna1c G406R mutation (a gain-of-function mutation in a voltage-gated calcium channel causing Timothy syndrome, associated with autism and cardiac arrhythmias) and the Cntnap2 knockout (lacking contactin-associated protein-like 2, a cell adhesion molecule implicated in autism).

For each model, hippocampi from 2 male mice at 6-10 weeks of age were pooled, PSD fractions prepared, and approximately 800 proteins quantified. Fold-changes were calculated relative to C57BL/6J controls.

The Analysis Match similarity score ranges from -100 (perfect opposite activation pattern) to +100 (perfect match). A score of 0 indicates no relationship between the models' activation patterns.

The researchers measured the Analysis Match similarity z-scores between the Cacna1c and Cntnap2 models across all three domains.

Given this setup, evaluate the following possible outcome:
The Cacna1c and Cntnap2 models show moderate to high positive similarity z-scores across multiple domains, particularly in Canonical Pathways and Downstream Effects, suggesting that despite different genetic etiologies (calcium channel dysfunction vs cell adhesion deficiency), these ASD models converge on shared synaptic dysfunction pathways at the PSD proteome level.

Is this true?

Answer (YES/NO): YES